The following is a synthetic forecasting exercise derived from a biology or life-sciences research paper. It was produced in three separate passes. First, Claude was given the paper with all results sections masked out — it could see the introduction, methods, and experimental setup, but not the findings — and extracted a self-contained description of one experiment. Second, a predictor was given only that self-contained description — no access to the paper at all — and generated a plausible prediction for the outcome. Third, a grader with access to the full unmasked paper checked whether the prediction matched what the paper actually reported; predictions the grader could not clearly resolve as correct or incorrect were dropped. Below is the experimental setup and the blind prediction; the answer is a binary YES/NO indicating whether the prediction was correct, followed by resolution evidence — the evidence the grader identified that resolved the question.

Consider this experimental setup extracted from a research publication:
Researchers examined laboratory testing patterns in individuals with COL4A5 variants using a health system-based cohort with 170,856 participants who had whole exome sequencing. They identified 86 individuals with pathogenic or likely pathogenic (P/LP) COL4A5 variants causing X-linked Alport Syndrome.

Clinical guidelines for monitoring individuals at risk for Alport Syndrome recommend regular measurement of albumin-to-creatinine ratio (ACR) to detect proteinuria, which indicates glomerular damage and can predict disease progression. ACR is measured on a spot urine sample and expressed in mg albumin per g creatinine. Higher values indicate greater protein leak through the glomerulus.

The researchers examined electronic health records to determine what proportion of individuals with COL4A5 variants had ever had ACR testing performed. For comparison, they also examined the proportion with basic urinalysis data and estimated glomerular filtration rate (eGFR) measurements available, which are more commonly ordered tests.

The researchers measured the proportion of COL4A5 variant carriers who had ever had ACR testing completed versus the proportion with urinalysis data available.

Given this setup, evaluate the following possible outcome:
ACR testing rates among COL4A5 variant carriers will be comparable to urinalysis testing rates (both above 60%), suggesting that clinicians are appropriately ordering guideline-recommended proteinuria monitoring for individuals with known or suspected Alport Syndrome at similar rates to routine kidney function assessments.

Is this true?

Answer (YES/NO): NO